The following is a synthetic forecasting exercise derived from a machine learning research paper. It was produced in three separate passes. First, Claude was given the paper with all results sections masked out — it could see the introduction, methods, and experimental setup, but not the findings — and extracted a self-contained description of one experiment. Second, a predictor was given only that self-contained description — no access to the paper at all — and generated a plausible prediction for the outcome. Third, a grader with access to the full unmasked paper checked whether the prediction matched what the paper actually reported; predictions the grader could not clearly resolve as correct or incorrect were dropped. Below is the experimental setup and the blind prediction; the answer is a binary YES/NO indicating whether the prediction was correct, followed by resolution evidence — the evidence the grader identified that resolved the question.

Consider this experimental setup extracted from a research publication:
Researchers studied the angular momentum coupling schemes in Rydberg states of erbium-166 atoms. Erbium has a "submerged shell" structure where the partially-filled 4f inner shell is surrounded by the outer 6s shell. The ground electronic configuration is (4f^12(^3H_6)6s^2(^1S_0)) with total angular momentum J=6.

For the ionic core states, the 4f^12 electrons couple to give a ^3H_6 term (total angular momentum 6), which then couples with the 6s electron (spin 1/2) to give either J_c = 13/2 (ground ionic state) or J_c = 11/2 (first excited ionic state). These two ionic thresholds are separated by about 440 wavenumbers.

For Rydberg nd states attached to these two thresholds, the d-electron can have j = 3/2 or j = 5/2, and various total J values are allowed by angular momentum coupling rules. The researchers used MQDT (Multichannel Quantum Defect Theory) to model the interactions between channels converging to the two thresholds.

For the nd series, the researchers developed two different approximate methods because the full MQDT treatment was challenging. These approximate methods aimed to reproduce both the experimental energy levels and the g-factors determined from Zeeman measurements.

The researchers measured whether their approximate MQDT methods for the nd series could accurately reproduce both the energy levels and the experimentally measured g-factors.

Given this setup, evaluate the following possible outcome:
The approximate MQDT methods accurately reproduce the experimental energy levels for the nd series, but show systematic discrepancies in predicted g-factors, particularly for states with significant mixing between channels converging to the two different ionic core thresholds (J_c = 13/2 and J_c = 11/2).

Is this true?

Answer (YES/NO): NO